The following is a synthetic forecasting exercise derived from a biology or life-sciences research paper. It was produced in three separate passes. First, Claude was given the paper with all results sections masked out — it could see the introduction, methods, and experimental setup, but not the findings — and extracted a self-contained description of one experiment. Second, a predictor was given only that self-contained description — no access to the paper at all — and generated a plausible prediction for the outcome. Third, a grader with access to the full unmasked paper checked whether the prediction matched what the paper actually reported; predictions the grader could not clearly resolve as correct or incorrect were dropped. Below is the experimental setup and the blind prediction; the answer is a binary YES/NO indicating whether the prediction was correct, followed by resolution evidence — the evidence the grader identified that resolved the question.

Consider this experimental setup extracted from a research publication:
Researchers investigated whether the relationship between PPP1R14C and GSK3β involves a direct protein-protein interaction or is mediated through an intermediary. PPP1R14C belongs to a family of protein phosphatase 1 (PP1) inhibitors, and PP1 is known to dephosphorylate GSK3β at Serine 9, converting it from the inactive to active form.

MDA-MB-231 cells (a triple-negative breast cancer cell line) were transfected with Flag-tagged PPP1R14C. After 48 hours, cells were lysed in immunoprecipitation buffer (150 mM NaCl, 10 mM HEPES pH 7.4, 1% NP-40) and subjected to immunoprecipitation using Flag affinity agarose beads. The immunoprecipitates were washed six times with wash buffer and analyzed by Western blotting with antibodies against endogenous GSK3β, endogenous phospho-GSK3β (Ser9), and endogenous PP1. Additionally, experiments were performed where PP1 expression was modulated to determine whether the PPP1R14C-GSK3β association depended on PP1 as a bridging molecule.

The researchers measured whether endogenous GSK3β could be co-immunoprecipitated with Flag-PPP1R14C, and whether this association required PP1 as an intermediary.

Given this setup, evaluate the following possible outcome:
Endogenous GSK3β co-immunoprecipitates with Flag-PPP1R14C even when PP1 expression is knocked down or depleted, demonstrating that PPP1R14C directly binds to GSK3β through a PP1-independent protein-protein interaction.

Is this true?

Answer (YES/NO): YES